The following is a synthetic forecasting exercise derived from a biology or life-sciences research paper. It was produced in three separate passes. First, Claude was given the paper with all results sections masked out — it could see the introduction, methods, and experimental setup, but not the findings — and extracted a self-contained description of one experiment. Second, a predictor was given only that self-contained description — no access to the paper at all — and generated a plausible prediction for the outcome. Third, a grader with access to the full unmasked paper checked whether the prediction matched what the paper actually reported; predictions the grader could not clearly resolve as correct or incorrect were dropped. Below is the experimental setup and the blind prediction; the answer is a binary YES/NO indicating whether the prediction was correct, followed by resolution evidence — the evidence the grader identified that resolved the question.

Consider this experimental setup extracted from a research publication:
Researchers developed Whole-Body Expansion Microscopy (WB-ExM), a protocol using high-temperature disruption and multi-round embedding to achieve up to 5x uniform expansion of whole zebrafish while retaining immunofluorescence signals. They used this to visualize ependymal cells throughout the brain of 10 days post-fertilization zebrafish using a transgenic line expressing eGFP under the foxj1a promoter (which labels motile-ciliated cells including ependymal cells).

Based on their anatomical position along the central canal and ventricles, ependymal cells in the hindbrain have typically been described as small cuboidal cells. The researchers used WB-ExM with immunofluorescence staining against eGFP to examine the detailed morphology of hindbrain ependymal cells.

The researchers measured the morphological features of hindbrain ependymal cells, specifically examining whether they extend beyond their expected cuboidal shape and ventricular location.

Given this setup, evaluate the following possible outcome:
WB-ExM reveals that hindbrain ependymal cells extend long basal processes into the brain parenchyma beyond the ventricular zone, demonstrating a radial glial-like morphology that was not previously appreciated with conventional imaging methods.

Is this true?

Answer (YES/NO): YES